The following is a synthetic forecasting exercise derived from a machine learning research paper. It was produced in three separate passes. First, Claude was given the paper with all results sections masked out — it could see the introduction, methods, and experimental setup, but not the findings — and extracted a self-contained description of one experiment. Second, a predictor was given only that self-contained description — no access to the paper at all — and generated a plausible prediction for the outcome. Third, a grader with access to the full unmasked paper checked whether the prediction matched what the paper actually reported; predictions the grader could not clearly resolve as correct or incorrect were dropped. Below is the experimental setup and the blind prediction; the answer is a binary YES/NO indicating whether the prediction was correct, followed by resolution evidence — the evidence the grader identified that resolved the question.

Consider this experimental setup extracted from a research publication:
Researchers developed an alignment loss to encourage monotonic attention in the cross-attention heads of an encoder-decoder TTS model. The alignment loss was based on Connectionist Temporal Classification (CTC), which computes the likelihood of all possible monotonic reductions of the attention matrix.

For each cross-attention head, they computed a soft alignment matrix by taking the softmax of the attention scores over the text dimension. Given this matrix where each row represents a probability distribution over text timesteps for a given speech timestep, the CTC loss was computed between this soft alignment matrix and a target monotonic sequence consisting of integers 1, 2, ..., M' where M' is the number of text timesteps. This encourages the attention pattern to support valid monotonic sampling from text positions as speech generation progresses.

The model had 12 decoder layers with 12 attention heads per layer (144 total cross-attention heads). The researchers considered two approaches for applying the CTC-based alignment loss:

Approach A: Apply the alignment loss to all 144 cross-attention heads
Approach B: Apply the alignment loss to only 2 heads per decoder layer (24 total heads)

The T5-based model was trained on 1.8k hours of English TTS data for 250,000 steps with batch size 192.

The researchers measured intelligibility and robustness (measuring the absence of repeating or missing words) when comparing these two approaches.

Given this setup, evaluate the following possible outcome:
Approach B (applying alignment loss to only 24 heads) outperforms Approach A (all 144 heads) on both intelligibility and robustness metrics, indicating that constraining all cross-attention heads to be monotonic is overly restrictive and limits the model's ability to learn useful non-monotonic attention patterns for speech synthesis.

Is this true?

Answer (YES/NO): NO